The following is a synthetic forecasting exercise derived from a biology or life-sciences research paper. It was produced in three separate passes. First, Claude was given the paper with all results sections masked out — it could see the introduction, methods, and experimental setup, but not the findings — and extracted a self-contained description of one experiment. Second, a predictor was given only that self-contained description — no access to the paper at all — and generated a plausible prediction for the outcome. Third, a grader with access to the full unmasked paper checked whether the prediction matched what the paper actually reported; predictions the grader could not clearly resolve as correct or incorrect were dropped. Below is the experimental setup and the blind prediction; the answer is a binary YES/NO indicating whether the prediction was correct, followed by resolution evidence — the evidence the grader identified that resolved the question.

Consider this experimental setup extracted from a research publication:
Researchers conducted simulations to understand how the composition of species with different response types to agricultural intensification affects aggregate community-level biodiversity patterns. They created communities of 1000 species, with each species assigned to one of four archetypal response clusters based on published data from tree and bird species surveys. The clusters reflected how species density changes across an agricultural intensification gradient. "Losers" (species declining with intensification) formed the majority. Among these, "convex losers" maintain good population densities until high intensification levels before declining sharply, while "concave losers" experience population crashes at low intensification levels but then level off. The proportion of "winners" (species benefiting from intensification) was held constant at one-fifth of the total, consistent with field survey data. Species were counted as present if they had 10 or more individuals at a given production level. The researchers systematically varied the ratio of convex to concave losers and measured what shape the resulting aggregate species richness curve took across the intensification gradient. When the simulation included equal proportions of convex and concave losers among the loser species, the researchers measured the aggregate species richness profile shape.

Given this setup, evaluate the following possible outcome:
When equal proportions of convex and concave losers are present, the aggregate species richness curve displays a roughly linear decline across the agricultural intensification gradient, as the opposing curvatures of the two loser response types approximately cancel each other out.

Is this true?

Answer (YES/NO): YES